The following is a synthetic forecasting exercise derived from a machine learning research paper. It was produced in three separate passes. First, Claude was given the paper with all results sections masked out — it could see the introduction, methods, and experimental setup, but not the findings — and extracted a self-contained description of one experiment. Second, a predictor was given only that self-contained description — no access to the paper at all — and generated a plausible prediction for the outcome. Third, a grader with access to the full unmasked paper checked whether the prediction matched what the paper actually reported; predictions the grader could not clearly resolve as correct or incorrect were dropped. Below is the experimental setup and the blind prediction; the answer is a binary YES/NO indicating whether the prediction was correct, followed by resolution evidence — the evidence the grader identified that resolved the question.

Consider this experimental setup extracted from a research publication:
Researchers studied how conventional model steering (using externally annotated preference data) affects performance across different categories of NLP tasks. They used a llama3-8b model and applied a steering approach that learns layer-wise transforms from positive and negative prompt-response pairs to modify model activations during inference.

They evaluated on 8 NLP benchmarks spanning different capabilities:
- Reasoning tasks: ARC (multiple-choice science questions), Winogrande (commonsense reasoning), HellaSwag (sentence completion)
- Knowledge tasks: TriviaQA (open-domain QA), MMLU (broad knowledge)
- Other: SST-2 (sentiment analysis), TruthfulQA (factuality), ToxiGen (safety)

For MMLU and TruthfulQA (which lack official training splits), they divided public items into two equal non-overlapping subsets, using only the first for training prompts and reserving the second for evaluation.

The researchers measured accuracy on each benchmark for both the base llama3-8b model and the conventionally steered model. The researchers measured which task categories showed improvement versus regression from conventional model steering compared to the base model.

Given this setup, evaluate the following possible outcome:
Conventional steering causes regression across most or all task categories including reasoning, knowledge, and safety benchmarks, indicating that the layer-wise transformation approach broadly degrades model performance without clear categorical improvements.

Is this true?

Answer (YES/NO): NO